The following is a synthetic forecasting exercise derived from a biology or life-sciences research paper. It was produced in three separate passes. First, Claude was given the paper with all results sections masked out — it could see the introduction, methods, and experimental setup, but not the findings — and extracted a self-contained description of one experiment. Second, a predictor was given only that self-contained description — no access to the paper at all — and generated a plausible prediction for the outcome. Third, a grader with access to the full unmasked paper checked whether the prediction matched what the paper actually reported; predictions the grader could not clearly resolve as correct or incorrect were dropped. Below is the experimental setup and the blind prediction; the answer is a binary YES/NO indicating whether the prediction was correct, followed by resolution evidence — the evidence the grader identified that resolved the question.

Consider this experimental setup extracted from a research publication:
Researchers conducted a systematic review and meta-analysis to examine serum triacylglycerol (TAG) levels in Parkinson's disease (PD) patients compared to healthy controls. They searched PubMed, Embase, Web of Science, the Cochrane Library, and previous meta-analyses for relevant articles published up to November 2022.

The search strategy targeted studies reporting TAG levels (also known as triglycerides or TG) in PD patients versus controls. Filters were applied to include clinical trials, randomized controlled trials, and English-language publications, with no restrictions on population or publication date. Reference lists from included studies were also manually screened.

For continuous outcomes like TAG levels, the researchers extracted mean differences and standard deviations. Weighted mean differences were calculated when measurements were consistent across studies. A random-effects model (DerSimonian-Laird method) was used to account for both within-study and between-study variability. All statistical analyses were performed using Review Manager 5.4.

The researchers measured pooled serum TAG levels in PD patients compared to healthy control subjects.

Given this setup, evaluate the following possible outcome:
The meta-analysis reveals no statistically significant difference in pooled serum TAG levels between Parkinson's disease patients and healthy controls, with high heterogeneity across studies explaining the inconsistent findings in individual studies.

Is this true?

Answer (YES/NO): NO